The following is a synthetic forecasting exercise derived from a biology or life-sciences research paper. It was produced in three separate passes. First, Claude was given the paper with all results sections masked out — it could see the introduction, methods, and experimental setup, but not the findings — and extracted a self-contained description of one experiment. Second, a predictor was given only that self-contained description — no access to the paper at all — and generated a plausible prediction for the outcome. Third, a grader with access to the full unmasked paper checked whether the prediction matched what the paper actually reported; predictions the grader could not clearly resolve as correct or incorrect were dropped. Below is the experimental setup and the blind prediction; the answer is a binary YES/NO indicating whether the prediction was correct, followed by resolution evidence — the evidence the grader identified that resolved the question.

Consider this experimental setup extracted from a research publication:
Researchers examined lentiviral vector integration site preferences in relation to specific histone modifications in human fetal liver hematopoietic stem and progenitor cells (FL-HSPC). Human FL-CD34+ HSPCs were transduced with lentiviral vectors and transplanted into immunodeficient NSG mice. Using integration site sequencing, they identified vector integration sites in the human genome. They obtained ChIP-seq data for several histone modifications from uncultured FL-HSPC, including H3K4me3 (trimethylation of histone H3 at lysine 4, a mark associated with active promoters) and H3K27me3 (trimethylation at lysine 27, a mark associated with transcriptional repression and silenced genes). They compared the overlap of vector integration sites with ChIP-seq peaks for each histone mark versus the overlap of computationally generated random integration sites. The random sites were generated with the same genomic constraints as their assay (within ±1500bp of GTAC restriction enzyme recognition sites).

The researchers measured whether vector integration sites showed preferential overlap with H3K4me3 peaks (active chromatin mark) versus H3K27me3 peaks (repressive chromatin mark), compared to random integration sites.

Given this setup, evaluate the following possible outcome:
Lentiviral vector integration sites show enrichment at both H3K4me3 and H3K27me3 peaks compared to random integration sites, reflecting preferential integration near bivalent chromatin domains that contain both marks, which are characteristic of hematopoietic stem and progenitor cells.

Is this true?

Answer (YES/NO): NO